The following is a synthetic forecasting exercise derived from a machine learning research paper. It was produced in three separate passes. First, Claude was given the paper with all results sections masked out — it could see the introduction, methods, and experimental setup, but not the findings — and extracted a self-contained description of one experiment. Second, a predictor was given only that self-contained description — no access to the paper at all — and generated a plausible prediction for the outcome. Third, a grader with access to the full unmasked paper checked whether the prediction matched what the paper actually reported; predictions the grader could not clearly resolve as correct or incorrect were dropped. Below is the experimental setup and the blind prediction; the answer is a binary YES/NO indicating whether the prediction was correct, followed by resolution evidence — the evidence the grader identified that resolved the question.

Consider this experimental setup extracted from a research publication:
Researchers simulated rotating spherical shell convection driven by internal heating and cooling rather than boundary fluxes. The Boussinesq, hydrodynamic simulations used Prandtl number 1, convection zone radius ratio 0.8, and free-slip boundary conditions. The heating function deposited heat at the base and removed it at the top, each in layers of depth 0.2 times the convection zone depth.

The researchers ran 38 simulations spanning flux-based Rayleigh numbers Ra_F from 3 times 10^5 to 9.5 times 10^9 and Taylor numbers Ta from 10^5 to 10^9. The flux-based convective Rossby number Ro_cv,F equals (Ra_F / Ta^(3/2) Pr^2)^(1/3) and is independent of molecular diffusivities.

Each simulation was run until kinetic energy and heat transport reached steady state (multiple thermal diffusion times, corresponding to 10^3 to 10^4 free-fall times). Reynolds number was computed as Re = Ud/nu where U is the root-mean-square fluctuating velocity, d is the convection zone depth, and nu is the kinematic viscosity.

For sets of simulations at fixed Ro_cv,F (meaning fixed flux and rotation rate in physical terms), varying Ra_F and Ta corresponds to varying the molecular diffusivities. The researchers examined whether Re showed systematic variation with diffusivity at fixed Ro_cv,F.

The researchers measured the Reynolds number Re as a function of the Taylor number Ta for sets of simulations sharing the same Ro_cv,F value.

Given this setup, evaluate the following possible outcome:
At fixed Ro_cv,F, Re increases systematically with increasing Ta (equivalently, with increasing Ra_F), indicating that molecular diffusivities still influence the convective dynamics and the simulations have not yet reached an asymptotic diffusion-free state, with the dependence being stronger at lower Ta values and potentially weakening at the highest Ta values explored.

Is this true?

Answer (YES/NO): NO